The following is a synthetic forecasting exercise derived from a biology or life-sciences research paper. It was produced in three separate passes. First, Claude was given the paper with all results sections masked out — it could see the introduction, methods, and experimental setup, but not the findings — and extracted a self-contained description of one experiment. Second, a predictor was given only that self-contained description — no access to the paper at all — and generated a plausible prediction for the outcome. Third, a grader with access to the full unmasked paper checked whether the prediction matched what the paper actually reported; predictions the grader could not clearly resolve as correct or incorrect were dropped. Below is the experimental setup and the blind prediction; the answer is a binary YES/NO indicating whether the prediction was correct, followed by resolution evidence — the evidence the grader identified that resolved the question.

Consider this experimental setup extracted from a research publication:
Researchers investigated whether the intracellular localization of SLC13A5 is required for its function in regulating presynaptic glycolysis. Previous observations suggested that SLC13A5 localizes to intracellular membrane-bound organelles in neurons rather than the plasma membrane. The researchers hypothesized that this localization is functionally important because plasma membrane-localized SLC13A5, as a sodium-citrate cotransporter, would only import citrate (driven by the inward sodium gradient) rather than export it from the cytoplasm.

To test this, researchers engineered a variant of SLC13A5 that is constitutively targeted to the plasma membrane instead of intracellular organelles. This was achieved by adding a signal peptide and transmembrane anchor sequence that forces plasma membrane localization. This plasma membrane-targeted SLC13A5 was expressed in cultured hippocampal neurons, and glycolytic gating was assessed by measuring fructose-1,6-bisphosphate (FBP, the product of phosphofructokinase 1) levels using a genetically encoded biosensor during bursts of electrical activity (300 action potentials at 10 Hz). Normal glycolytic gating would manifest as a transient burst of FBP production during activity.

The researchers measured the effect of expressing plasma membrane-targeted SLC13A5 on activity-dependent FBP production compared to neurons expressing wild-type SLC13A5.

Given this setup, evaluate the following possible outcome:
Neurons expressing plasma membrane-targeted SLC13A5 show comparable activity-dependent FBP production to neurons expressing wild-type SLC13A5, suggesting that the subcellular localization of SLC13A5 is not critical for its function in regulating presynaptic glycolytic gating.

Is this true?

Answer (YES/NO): NO